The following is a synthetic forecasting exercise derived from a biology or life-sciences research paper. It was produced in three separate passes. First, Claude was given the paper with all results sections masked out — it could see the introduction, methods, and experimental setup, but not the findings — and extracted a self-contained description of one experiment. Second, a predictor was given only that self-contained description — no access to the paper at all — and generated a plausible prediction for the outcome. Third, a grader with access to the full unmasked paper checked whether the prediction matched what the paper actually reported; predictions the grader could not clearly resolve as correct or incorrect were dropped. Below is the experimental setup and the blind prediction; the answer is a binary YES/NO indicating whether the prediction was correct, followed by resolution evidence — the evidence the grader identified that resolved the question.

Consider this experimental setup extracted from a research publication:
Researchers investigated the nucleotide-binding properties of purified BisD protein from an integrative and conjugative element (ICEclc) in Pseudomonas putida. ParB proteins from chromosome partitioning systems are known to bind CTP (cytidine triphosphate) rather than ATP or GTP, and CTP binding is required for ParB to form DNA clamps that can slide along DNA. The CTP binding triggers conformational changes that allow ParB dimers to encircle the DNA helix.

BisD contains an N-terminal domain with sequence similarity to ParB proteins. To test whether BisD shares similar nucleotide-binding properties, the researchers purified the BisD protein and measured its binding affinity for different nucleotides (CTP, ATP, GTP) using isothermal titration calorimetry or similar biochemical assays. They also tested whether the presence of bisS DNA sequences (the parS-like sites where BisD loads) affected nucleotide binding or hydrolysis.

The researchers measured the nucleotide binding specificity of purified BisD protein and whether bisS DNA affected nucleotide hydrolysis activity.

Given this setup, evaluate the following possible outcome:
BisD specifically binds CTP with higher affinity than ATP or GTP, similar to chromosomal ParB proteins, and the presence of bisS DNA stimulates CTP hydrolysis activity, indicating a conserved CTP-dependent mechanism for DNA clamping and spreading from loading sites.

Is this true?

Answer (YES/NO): YES